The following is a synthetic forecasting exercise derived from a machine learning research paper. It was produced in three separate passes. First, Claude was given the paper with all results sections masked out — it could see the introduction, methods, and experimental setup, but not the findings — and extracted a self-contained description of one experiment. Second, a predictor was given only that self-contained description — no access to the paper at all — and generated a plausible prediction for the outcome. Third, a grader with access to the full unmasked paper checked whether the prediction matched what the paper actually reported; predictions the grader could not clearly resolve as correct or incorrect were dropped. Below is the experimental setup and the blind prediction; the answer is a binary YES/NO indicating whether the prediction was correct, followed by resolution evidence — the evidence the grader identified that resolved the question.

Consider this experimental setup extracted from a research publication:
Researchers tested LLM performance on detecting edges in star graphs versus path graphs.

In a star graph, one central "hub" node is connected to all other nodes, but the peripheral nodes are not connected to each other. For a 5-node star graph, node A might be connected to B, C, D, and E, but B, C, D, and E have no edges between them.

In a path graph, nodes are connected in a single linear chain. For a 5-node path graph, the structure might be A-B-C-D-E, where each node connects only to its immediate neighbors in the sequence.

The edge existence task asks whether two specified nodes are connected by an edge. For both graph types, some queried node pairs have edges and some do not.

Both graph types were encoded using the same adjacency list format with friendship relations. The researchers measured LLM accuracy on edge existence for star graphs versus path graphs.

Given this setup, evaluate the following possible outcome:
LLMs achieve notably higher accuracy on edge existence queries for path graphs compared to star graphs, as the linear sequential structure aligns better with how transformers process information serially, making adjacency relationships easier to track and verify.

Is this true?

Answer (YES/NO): NO